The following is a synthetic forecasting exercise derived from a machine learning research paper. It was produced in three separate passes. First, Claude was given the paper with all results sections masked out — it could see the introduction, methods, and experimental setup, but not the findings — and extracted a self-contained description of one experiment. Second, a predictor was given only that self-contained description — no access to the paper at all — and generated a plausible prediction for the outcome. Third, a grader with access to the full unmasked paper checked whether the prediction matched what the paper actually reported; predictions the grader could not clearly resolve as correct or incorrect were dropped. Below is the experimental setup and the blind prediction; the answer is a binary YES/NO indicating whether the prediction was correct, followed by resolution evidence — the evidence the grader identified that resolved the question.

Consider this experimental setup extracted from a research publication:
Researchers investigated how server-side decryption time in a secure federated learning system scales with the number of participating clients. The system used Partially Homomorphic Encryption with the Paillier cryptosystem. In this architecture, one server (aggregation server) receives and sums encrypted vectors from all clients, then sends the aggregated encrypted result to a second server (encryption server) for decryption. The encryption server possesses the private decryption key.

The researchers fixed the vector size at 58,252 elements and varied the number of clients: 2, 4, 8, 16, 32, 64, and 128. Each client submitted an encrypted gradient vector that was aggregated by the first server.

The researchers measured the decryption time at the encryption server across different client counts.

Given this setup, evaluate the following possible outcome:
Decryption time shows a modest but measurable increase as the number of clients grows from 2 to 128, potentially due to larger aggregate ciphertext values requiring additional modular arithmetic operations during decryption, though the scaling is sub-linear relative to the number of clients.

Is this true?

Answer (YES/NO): NO